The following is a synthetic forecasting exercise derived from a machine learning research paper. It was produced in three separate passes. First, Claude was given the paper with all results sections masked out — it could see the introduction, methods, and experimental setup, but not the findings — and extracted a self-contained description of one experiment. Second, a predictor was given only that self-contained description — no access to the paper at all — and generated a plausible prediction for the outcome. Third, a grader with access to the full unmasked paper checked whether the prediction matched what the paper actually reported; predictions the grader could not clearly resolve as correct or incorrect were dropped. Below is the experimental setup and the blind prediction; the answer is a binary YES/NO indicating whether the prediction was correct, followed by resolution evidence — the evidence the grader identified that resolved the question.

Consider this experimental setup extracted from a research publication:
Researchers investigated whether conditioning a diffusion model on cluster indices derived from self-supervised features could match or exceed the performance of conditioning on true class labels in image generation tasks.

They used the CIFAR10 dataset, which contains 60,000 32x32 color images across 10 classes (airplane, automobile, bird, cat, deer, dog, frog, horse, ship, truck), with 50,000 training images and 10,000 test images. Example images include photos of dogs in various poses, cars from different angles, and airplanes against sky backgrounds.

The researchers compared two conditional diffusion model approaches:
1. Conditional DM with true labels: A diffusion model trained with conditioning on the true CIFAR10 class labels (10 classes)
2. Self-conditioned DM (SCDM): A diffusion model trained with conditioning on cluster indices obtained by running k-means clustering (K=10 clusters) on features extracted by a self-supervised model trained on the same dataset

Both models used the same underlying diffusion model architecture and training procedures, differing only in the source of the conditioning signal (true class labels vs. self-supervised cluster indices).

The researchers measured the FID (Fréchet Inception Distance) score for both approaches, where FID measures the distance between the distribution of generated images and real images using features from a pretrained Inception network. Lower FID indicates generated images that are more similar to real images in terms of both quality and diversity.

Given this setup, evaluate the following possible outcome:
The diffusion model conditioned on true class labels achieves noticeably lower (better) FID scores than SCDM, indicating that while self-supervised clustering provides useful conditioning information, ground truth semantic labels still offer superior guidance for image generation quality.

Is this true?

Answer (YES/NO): NO